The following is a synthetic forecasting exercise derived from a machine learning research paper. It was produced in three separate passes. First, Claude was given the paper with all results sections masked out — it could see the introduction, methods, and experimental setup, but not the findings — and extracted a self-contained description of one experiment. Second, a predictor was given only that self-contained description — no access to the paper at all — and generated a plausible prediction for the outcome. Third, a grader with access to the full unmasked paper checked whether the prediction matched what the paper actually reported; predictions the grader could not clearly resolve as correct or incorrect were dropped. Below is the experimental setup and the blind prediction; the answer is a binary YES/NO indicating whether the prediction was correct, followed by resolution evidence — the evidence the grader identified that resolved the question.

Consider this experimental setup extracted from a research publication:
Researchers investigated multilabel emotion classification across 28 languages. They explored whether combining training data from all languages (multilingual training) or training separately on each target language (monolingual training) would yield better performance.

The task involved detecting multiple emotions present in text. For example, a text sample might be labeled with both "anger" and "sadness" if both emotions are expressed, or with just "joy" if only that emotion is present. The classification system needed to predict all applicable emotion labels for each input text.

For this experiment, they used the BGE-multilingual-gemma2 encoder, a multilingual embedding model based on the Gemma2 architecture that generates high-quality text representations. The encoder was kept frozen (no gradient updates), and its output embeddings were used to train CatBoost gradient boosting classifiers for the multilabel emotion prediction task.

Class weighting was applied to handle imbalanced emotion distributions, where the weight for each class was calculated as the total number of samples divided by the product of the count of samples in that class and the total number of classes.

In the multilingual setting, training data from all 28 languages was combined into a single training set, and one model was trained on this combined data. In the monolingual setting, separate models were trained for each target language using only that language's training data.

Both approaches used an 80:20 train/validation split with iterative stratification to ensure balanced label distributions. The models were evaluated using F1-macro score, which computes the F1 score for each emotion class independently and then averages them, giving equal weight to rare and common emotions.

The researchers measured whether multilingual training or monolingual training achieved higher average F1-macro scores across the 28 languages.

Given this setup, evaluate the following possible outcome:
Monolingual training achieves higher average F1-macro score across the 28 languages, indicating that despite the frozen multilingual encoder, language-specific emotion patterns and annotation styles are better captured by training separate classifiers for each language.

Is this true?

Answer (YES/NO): NO